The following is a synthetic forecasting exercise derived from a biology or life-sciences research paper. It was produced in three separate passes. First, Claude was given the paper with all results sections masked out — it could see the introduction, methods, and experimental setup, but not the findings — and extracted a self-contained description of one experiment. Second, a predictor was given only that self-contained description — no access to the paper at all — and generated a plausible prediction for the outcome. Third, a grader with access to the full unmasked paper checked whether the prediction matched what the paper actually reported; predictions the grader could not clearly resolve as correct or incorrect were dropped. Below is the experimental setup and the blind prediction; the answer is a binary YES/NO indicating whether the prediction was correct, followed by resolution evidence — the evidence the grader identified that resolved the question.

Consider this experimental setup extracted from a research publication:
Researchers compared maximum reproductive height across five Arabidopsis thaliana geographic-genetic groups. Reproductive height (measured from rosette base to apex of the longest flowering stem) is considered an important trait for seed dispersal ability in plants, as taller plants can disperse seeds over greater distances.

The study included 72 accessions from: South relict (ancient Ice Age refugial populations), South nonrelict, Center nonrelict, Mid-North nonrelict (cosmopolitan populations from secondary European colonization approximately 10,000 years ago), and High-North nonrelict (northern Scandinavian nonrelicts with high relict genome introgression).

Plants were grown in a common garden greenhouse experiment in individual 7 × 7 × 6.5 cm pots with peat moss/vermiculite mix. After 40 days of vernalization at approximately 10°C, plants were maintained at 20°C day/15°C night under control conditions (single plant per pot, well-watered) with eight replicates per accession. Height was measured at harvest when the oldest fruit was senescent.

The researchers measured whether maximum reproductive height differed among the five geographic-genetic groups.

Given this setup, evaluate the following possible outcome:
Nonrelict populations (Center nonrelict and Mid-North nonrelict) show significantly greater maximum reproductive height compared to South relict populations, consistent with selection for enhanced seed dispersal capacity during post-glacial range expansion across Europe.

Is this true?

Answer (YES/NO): YES